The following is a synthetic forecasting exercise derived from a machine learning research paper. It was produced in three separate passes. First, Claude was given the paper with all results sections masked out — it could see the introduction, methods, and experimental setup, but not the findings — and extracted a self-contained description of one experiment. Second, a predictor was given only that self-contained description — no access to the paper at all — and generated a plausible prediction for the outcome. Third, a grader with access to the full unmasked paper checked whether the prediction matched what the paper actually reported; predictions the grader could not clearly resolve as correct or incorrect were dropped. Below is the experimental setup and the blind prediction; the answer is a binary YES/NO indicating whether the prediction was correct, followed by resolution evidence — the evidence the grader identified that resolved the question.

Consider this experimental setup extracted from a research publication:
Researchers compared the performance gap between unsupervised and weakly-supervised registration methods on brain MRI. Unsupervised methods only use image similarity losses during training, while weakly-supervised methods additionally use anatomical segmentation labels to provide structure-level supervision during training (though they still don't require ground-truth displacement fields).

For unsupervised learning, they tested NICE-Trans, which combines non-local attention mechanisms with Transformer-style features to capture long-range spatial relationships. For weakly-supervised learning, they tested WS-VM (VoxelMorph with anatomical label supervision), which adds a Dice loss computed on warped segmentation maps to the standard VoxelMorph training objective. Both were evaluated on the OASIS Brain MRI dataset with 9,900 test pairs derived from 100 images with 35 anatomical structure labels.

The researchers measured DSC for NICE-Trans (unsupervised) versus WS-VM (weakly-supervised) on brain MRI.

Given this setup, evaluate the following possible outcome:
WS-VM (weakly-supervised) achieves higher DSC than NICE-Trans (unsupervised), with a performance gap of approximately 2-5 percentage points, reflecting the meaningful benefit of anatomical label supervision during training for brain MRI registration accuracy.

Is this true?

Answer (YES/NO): NO